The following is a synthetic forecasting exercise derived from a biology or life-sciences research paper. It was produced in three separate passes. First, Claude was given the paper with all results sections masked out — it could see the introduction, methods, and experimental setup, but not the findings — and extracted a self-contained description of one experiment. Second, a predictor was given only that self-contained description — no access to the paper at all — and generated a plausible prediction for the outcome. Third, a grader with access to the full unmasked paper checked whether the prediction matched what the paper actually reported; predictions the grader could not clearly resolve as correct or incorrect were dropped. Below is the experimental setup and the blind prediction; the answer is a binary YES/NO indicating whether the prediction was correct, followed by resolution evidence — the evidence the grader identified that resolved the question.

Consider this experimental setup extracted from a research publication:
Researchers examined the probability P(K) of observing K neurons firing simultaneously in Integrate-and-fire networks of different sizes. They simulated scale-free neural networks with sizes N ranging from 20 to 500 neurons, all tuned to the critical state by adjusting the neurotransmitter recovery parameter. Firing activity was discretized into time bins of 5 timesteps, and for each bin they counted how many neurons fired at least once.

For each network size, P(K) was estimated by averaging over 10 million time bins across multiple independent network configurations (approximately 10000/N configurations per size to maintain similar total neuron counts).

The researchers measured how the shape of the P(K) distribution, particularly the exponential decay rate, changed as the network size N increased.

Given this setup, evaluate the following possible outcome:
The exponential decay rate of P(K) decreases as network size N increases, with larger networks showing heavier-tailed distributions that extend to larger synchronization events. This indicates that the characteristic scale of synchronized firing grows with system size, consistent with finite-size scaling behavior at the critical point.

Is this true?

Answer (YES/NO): YES